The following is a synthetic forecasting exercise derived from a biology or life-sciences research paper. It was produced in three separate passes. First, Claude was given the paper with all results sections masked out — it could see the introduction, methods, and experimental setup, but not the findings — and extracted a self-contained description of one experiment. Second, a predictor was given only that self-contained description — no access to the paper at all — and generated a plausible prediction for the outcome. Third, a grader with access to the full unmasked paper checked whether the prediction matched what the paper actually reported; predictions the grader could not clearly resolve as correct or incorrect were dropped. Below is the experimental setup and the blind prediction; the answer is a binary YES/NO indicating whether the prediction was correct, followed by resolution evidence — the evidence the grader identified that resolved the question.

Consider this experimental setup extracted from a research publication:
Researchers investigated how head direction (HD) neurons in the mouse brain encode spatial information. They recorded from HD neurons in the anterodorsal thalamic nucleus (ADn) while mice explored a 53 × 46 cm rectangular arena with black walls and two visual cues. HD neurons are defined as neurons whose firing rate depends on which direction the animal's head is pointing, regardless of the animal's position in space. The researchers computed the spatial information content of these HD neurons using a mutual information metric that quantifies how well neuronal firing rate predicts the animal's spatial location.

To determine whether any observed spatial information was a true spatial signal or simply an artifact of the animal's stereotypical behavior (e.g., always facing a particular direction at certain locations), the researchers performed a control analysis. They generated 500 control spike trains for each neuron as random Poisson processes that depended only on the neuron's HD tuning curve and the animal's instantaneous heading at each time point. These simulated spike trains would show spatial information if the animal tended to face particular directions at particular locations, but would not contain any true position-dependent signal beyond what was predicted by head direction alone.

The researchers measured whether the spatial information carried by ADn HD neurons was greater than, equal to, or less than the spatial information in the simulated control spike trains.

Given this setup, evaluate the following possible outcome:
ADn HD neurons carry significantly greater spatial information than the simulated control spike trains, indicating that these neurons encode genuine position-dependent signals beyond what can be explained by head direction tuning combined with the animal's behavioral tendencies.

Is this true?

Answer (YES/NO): NO